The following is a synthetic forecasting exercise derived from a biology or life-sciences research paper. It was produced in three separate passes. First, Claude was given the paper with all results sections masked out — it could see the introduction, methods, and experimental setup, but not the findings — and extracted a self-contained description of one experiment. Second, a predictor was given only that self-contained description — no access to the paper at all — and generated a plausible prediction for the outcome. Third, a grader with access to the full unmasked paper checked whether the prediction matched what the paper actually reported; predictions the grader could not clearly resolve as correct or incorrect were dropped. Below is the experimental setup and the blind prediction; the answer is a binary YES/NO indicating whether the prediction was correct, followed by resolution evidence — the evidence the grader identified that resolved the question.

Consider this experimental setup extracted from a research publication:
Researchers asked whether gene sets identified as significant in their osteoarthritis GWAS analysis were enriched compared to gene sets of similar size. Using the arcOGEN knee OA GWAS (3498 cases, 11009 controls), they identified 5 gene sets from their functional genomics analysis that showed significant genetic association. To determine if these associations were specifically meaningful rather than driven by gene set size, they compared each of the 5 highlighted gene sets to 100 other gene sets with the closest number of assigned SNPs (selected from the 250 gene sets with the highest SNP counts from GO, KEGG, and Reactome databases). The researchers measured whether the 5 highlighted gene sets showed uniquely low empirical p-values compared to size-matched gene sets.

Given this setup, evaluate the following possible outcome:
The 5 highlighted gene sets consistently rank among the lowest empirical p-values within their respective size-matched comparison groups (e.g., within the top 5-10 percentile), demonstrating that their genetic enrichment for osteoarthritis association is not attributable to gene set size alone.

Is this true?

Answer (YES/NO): NO